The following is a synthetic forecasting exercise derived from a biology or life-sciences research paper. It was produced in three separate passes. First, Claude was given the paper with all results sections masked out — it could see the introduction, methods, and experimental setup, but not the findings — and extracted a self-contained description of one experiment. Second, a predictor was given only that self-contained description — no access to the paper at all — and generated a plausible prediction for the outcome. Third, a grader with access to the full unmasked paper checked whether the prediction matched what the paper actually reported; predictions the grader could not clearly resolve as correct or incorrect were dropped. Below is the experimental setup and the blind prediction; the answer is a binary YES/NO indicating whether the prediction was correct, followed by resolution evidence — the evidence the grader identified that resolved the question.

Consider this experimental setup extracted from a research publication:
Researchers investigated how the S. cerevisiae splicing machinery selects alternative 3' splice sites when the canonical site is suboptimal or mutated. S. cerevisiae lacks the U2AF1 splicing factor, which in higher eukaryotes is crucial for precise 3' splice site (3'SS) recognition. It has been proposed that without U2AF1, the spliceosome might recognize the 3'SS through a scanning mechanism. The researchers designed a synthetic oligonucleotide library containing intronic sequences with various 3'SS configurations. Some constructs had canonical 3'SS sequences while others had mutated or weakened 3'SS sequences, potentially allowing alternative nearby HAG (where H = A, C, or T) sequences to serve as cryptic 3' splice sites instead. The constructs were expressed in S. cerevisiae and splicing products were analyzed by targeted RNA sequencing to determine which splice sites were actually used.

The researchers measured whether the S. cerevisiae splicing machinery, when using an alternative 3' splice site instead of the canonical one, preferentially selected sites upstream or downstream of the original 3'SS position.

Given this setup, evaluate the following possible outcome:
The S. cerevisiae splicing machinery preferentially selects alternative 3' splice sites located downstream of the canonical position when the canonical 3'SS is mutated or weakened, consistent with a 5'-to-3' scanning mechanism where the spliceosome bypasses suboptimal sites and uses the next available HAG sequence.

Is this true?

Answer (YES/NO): YES